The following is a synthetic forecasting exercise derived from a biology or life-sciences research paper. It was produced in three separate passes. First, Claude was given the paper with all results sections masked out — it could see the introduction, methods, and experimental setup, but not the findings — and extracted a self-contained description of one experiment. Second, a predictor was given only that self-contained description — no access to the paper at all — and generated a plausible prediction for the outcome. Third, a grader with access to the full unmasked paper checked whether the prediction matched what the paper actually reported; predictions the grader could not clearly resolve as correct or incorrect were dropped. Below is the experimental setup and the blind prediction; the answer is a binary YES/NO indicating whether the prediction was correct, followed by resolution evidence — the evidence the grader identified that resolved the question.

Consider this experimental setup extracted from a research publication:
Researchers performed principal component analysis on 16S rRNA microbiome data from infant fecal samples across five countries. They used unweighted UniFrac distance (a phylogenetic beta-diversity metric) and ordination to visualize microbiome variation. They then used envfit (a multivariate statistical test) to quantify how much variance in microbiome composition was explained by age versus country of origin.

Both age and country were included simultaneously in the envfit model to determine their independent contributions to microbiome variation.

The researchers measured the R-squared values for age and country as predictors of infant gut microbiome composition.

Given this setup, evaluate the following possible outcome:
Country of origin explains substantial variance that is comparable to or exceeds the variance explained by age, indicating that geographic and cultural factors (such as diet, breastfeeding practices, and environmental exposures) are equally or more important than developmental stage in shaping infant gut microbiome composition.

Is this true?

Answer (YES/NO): YES